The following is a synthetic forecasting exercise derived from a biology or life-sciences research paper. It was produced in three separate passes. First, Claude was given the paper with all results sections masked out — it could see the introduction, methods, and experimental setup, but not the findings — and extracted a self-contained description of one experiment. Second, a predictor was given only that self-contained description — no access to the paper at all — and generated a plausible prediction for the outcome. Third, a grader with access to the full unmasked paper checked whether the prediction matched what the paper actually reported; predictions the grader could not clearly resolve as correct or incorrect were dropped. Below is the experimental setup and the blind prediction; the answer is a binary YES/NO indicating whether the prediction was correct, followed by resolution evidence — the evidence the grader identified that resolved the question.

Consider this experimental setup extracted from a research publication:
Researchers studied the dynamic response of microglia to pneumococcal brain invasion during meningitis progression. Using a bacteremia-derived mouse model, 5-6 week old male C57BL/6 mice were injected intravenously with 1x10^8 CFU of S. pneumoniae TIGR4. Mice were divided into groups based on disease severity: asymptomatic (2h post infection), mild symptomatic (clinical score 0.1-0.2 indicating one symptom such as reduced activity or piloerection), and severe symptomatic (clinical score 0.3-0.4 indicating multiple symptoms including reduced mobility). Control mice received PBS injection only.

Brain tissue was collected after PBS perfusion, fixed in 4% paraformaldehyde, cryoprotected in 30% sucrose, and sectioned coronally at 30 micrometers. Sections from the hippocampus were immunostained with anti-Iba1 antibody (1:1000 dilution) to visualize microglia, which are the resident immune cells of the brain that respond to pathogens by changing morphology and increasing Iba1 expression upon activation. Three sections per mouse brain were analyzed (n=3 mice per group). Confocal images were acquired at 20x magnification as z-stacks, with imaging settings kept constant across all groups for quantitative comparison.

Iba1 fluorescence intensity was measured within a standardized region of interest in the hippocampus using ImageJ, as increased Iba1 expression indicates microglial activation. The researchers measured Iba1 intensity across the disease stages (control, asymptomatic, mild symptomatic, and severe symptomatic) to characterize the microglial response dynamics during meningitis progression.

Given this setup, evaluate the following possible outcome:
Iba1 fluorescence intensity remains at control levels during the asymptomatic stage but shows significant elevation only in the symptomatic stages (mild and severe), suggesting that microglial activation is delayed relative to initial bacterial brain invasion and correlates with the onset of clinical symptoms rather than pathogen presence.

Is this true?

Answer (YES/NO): NO